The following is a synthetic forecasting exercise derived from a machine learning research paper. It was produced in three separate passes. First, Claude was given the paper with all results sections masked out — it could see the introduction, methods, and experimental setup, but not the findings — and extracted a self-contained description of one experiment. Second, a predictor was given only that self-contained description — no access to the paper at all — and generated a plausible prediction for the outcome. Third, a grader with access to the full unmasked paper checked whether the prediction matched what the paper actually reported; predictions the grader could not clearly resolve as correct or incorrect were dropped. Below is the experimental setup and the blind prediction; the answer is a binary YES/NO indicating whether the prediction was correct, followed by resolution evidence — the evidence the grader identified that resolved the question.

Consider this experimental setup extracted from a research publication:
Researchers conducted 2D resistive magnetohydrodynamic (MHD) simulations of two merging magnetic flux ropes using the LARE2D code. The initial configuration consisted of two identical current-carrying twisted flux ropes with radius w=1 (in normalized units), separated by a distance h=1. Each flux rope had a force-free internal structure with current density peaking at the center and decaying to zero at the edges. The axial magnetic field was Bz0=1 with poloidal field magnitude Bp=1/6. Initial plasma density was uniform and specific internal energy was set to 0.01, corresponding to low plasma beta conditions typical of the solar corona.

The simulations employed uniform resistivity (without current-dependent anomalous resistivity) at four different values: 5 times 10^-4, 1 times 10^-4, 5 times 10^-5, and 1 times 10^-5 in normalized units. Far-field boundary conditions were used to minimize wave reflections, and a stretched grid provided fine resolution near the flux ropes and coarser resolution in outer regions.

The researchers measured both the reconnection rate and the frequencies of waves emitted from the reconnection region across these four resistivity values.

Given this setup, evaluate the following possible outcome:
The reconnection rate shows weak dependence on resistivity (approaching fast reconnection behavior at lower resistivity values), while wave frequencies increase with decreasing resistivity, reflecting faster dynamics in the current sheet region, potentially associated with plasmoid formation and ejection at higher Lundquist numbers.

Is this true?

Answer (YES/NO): NO